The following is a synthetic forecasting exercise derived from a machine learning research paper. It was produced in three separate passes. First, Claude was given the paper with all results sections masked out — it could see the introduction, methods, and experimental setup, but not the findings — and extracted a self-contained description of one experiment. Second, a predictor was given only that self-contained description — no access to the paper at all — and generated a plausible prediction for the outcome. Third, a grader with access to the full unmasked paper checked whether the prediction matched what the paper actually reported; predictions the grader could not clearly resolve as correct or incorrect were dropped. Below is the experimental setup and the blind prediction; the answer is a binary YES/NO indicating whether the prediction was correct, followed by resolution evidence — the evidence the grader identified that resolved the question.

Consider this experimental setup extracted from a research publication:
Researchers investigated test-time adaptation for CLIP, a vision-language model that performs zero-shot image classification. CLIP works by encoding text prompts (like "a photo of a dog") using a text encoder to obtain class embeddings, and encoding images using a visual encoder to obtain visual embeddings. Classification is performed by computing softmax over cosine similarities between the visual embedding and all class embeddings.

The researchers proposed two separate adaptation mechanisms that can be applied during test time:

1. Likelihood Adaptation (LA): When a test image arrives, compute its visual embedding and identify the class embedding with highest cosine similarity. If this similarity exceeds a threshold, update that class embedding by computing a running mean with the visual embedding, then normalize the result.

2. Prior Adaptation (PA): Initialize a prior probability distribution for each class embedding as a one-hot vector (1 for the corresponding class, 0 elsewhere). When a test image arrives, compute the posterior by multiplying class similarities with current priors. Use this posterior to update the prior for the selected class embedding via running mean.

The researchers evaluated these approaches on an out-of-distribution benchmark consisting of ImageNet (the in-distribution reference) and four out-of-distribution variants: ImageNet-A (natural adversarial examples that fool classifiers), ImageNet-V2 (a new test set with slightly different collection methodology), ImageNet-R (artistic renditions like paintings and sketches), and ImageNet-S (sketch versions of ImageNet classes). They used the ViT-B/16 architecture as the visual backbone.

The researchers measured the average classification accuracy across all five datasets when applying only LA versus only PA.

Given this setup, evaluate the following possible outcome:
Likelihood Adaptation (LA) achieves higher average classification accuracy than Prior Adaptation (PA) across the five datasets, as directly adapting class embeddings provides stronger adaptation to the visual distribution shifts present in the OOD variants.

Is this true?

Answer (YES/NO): NO